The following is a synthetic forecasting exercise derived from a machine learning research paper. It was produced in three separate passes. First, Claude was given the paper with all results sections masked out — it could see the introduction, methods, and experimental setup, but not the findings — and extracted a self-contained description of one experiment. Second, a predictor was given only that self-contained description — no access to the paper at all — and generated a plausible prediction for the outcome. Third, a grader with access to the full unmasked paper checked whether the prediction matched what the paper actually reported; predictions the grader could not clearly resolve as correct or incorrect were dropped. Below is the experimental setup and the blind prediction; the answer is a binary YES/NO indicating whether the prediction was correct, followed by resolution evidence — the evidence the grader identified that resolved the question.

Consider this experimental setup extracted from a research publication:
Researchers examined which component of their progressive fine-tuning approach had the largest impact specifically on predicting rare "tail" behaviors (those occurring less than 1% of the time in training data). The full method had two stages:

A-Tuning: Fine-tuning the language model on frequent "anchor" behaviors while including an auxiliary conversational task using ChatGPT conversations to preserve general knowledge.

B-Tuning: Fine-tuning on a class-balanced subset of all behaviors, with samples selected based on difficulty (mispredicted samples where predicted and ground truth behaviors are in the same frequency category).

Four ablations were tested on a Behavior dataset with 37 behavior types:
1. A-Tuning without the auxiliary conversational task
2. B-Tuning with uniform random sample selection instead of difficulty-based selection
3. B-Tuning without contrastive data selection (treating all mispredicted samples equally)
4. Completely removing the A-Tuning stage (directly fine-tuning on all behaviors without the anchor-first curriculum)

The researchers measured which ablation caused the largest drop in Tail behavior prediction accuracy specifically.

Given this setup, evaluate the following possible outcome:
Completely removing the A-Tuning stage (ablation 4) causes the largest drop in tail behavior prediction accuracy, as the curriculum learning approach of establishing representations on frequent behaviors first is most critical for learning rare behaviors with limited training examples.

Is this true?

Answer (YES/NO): YES